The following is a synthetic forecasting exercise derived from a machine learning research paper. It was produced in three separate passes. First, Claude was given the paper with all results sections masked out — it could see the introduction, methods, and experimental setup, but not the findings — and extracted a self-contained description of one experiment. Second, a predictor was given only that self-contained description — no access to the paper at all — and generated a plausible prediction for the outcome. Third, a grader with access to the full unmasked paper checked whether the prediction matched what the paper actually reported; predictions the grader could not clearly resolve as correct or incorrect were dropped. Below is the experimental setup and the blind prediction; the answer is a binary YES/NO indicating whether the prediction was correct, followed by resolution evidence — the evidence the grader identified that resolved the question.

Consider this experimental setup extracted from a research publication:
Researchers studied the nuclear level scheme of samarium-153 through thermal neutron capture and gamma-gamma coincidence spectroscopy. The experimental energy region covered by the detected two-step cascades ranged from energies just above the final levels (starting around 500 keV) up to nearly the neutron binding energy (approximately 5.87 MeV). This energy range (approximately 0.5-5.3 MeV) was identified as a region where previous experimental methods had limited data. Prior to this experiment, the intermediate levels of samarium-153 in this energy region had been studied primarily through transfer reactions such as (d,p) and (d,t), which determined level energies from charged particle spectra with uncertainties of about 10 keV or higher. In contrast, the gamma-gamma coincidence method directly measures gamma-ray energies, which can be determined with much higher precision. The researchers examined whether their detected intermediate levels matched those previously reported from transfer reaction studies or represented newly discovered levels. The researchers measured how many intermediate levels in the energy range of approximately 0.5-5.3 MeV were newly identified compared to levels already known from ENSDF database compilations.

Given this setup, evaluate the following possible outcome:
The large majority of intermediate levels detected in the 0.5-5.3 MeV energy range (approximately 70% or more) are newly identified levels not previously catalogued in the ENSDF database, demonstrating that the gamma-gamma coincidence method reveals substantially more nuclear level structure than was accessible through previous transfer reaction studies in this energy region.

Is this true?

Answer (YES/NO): NO